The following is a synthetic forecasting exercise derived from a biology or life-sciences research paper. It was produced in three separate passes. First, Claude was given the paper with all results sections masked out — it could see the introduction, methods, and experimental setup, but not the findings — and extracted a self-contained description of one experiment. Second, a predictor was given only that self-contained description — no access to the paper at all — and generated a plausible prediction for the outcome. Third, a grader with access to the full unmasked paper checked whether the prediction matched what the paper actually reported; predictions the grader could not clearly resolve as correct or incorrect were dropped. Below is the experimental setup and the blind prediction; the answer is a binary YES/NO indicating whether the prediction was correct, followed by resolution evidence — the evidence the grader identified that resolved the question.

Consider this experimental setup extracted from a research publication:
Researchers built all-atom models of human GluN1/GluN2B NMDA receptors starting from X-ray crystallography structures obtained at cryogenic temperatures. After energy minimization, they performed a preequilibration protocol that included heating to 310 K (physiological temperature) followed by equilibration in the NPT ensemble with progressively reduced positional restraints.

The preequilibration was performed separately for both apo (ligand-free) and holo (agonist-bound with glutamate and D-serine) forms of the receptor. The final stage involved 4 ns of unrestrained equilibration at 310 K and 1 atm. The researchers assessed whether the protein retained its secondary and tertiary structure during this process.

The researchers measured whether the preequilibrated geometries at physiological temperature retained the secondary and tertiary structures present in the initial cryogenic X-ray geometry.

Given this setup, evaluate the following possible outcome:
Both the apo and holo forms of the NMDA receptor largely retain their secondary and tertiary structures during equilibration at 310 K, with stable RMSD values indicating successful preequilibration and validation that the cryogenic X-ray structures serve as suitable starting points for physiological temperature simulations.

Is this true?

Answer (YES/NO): YES